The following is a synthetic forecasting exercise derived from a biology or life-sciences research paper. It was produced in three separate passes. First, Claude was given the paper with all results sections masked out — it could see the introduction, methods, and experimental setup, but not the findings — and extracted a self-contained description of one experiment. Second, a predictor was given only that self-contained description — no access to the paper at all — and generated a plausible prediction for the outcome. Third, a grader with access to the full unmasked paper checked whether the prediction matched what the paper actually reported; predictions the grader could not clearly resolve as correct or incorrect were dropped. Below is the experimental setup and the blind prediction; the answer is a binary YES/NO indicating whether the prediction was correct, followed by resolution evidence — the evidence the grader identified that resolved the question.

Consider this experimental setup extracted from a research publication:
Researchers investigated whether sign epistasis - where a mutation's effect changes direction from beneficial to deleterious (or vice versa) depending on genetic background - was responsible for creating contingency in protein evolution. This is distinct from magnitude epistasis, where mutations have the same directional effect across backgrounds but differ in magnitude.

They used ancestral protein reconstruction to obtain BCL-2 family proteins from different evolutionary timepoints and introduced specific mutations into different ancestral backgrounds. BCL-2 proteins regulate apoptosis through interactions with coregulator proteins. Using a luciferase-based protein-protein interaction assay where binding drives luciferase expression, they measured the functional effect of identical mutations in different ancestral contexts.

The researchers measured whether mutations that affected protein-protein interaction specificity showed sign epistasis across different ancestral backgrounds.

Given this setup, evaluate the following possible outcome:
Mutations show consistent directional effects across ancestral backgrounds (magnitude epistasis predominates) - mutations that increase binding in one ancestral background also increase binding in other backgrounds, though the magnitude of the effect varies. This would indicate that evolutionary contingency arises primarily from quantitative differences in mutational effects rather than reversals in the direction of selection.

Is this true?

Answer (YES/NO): NO